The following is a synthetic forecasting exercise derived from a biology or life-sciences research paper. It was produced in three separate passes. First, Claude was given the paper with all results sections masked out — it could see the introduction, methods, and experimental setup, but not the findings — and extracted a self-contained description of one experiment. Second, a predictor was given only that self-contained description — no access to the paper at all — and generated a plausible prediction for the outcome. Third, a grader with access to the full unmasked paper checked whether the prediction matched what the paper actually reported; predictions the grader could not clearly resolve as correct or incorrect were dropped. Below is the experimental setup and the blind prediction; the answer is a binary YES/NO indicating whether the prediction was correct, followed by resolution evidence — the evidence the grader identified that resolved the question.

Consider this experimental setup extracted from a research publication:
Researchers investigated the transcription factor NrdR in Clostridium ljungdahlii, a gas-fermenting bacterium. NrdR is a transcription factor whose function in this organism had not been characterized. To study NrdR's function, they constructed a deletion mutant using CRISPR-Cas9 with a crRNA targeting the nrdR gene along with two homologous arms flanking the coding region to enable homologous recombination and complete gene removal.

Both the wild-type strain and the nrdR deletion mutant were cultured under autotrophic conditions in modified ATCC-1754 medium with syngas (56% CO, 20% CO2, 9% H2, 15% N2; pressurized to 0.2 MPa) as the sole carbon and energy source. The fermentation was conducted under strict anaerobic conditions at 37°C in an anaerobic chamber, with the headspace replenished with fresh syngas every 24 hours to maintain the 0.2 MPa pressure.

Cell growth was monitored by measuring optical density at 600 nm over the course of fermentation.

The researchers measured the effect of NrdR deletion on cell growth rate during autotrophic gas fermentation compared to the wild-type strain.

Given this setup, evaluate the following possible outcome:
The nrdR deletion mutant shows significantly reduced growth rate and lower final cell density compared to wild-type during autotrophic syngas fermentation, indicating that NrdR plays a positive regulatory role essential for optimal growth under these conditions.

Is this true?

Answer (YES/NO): NO